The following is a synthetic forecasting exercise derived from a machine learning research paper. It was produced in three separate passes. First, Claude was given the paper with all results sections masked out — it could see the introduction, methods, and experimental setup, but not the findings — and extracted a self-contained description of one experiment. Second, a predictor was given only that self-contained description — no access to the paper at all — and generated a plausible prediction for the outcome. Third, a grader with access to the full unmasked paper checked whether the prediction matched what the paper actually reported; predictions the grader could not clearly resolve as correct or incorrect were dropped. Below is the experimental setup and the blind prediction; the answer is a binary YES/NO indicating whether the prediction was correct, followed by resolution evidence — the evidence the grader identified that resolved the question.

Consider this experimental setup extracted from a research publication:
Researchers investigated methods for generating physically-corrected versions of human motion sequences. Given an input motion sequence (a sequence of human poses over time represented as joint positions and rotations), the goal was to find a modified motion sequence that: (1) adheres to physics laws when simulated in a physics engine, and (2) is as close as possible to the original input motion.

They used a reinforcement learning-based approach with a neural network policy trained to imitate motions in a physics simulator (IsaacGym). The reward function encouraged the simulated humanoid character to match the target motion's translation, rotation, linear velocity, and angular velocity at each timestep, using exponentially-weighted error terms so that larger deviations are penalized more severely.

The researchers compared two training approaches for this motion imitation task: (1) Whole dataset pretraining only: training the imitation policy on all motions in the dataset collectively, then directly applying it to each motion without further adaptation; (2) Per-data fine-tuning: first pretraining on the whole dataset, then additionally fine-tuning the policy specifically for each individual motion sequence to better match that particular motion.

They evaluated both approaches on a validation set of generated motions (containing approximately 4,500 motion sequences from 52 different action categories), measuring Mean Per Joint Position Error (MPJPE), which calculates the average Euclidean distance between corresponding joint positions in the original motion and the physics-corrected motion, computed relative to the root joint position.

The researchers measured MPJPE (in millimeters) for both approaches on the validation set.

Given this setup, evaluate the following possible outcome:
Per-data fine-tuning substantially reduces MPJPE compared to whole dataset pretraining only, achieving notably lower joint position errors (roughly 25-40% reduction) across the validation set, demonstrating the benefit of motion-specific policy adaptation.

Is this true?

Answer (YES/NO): NO